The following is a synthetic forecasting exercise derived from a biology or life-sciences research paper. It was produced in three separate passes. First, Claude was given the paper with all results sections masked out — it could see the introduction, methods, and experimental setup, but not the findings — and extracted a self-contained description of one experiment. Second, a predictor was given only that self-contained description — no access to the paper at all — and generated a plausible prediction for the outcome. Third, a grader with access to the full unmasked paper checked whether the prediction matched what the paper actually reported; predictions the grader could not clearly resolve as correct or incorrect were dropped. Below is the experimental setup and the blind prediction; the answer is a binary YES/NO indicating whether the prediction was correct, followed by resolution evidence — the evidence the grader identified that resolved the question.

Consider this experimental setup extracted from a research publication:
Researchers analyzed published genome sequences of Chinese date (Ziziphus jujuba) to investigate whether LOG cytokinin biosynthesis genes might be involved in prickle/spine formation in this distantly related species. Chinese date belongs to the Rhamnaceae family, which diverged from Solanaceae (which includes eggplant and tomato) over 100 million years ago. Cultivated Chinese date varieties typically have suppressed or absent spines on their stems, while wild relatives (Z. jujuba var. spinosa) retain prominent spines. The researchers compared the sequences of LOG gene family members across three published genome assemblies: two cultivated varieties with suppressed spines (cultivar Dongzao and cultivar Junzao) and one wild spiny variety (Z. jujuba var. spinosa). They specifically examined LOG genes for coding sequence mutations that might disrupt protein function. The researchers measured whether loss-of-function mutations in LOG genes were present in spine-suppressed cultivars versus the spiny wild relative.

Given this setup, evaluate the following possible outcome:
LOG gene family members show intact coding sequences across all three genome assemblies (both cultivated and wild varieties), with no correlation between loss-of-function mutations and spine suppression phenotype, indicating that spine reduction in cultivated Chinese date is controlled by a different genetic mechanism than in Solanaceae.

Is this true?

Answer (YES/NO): NO